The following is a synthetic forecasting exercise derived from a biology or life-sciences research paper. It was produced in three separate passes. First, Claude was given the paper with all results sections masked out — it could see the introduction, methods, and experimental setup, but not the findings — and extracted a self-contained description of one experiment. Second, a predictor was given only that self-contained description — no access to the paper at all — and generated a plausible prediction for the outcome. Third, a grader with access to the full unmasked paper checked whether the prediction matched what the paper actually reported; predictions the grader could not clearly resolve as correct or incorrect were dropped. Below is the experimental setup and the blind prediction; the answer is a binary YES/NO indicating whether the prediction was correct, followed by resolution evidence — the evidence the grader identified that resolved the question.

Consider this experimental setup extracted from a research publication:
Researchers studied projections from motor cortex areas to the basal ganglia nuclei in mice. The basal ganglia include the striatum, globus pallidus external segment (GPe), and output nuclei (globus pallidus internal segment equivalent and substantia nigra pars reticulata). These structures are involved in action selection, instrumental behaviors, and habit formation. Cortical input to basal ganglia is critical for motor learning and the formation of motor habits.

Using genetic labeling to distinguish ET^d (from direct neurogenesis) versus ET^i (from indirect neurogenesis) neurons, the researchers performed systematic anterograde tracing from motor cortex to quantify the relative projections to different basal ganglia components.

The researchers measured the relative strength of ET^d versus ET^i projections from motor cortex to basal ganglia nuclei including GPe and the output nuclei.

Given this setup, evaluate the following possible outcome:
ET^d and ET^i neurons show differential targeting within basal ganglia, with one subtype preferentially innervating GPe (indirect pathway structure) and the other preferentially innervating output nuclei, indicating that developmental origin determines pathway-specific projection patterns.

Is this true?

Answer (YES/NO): NO